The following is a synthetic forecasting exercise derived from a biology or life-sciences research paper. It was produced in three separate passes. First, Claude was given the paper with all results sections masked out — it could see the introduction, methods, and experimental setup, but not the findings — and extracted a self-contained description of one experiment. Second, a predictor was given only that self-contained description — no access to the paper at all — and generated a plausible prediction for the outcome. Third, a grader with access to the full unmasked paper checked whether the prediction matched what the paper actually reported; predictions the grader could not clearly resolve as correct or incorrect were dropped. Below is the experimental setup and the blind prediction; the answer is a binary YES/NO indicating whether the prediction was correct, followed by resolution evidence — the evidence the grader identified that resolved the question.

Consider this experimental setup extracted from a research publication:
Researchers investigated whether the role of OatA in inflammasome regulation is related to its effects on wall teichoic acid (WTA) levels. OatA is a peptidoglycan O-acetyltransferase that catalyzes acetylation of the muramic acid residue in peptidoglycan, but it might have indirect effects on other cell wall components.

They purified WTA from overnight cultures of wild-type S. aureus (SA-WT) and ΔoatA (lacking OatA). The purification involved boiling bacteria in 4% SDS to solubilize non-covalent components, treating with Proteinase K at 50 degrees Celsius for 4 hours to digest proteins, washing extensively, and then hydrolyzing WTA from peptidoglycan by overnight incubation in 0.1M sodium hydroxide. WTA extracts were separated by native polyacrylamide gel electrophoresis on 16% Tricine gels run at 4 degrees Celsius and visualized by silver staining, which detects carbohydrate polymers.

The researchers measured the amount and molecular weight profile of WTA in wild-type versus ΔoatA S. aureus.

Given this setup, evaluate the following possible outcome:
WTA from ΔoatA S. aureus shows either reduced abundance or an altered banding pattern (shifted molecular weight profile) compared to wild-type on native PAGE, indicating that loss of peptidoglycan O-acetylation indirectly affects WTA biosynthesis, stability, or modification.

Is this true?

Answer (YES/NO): NO